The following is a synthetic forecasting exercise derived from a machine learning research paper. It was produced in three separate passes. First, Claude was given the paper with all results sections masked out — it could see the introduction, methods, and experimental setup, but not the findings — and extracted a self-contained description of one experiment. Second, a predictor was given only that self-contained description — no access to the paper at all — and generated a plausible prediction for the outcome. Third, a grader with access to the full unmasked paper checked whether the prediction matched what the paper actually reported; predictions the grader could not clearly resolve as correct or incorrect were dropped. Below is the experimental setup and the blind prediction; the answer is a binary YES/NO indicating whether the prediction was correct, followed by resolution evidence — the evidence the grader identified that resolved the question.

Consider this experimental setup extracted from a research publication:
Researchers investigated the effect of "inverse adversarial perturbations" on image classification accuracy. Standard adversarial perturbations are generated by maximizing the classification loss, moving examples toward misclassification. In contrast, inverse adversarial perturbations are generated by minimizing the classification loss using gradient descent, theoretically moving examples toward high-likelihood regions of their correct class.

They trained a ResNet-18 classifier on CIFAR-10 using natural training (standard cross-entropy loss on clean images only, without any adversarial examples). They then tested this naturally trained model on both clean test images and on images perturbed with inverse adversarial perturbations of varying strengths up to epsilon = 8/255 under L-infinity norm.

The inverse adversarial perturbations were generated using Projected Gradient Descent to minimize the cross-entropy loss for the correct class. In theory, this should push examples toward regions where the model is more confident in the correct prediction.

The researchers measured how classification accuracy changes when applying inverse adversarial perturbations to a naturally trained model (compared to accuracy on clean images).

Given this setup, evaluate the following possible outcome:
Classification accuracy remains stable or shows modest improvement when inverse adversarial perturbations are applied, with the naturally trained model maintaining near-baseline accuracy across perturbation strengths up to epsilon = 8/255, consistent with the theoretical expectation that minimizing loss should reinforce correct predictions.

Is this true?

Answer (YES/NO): NO